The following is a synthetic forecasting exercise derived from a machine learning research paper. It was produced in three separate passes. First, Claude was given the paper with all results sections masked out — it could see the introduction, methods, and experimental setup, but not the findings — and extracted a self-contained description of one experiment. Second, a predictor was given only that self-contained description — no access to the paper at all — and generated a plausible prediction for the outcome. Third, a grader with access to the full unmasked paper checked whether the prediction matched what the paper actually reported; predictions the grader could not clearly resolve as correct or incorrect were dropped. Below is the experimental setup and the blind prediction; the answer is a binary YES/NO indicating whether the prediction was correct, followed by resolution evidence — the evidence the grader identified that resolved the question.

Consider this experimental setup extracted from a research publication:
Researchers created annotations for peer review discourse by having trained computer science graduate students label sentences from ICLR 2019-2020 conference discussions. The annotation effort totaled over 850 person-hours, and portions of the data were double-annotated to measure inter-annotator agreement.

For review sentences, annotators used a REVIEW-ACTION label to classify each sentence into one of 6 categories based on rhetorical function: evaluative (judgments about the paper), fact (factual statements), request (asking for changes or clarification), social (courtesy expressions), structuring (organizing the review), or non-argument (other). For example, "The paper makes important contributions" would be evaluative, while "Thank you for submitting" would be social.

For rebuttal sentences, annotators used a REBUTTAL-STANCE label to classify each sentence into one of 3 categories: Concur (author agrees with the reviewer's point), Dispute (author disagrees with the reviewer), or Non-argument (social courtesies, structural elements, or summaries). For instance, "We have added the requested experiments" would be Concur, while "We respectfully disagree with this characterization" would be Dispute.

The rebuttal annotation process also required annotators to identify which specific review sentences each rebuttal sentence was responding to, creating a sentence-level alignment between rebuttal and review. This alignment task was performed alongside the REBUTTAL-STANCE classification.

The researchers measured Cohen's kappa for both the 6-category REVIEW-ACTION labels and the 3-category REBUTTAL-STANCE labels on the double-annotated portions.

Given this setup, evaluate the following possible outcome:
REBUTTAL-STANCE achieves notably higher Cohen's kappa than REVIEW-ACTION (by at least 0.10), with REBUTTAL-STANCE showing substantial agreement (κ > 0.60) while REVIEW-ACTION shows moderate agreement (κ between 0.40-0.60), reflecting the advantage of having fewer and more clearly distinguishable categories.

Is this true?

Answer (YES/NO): NO